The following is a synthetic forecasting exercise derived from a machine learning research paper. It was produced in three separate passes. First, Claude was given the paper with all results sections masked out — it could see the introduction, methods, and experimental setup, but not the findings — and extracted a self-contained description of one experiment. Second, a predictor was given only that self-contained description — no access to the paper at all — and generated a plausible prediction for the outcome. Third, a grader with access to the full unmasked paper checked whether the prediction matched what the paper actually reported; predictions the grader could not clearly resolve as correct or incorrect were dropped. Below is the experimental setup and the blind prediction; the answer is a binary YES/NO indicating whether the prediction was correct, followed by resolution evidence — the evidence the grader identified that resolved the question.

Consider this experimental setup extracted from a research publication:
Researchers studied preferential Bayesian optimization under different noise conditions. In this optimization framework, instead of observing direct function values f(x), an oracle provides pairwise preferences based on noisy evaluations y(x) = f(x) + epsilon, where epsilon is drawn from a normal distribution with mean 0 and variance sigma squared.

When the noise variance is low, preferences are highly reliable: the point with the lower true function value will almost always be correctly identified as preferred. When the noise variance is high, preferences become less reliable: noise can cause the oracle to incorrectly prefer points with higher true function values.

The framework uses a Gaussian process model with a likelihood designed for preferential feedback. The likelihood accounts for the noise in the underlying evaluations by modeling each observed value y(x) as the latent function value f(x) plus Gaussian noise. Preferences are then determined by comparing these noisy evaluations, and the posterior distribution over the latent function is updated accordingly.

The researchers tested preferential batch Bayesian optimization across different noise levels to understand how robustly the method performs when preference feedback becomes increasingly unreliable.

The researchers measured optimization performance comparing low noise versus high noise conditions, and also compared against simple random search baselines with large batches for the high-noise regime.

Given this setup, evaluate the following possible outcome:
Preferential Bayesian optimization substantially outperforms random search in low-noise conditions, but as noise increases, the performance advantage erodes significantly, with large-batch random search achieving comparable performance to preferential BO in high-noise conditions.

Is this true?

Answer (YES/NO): YES